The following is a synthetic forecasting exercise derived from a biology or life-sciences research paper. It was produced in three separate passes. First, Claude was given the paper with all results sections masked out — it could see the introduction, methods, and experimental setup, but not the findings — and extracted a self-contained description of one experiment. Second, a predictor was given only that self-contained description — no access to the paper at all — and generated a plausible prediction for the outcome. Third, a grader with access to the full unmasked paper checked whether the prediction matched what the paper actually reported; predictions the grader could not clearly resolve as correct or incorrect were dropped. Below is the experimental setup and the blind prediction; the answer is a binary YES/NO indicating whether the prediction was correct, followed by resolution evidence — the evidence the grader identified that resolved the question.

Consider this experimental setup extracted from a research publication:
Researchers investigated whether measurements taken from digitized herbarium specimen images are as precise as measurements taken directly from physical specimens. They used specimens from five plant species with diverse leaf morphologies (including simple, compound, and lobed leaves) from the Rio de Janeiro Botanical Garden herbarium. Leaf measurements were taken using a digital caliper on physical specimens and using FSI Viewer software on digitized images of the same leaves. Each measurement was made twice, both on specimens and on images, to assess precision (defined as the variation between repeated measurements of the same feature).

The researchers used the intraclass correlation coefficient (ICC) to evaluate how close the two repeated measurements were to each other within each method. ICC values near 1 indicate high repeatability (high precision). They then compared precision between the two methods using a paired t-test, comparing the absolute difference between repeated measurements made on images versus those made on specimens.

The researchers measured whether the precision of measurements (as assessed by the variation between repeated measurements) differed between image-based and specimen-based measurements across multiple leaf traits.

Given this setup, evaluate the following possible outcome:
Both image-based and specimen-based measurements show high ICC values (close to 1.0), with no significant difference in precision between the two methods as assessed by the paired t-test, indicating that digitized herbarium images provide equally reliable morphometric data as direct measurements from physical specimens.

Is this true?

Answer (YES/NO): YES